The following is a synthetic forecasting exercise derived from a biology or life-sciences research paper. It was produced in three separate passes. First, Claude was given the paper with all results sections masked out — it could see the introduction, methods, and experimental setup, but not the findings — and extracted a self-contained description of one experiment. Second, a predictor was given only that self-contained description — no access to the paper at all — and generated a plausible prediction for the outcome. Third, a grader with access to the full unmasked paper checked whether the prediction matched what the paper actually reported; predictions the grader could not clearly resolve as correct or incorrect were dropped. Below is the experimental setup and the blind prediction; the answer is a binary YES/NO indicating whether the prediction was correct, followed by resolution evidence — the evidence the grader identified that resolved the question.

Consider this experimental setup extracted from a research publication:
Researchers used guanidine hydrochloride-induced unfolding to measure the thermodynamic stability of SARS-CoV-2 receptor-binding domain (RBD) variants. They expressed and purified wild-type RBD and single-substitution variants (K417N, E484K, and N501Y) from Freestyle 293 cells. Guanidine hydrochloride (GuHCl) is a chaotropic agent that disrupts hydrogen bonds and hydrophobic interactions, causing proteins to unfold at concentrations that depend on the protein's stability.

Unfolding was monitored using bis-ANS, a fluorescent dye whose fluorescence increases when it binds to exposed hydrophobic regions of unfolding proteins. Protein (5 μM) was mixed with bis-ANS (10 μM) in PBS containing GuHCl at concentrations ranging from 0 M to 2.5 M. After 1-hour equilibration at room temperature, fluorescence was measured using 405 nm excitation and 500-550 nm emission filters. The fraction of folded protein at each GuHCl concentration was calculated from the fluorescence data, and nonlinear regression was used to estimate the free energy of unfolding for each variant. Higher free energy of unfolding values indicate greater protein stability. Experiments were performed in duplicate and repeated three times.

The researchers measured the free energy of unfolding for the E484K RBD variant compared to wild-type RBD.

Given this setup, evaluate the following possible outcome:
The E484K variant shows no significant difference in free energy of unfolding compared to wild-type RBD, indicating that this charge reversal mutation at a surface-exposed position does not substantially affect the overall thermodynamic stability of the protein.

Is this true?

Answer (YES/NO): NO